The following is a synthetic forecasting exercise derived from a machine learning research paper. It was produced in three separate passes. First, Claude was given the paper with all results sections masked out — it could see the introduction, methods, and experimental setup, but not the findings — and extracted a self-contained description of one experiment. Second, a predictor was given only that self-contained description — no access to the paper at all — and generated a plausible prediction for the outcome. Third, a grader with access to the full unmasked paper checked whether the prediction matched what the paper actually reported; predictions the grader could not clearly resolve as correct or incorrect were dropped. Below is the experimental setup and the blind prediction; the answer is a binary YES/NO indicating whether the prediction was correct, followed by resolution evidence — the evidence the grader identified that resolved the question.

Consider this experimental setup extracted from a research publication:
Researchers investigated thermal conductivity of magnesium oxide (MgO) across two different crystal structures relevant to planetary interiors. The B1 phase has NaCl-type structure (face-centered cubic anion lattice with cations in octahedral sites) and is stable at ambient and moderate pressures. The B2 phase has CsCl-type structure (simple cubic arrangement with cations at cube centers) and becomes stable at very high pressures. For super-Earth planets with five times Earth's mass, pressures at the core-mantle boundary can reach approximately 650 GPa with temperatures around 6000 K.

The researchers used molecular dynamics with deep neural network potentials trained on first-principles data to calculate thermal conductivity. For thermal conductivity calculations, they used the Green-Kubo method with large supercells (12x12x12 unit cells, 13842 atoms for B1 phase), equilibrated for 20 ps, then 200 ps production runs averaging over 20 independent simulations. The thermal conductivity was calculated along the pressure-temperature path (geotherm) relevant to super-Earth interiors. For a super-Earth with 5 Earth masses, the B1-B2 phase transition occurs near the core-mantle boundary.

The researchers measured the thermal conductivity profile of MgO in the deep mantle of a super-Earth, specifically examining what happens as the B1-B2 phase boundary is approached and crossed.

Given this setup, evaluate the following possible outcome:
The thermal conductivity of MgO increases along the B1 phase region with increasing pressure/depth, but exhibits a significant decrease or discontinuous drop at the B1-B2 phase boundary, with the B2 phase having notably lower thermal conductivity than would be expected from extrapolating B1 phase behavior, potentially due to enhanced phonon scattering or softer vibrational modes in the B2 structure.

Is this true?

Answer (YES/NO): YES